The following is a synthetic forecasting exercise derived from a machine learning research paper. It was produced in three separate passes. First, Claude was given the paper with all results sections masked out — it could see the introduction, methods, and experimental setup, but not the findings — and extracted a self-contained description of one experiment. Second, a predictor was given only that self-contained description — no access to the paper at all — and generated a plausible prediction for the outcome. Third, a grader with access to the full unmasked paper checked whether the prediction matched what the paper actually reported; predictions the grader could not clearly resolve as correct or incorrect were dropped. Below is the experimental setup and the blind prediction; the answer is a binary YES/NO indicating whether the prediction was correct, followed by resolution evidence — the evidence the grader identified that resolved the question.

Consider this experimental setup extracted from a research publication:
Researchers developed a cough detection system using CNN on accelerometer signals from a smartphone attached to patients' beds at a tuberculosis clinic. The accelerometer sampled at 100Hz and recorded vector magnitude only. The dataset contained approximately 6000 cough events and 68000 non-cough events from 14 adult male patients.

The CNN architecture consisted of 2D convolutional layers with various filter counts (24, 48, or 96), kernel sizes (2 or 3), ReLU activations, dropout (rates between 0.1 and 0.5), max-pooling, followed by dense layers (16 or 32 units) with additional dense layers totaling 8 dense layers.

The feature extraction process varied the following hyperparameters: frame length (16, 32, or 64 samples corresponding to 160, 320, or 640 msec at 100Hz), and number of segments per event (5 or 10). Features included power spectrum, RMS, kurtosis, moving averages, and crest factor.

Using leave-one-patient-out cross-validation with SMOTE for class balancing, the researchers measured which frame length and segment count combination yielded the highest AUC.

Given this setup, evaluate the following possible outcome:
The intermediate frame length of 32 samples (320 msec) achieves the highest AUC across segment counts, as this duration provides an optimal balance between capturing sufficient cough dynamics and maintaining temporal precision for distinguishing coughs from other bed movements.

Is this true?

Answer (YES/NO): NO